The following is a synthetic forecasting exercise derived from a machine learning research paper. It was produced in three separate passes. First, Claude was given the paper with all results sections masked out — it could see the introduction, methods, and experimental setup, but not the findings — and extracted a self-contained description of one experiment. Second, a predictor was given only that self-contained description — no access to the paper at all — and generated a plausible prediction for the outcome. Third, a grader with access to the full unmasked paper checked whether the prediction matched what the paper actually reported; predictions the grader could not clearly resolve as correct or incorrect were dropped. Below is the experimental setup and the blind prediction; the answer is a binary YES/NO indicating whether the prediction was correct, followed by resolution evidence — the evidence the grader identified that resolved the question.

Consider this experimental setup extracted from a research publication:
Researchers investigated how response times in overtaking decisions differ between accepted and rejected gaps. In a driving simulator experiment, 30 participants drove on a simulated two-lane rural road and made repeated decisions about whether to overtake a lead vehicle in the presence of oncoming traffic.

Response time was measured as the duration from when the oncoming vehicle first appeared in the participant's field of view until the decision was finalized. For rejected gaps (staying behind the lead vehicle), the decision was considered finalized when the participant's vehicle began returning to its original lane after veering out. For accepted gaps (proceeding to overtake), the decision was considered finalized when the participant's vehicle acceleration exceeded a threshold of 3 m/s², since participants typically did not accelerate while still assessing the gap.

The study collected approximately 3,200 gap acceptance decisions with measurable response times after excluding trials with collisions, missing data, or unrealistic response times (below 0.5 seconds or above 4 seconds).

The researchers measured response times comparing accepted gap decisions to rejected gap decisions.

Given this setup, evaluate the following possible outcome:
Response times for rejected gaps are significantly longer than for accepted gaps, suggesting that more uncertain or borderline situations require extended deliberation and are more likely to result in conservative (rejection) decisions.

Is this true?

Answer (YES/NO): YES